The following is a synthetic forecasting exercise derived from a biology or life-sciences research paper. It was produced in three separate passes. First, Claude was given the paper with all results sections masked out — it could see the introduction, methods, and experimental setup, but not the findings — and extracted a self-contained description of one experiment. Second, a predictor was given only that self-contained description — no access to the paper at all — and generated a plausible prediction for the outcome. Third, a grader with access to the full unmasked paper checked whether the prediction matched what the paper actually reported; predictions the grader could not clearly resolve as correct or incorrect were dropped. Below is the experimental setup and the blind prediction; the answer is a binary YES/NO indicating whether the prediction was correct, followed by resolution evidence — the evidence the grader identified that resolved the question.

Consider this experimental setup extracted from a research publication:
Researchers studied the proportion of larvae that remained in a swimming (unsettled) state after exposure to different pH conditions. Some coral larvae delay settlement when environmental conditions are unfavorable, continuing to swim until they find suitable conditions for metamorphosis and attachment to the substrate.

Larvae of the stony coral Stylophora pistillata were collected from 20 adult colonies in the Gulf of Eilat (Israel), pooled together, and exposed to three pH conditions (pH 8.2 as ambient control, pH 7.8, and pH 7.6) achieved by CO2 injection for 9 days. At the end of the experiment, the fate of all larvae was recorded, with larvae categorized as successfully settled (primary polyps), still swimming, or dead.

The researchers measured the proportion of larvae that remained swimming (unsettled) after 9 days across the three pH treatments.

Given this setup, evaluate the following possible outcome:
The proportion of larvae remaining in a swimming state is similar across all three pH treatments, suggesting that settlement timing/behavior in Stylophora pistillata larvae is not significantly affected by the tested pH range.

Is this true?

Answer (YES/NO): NO